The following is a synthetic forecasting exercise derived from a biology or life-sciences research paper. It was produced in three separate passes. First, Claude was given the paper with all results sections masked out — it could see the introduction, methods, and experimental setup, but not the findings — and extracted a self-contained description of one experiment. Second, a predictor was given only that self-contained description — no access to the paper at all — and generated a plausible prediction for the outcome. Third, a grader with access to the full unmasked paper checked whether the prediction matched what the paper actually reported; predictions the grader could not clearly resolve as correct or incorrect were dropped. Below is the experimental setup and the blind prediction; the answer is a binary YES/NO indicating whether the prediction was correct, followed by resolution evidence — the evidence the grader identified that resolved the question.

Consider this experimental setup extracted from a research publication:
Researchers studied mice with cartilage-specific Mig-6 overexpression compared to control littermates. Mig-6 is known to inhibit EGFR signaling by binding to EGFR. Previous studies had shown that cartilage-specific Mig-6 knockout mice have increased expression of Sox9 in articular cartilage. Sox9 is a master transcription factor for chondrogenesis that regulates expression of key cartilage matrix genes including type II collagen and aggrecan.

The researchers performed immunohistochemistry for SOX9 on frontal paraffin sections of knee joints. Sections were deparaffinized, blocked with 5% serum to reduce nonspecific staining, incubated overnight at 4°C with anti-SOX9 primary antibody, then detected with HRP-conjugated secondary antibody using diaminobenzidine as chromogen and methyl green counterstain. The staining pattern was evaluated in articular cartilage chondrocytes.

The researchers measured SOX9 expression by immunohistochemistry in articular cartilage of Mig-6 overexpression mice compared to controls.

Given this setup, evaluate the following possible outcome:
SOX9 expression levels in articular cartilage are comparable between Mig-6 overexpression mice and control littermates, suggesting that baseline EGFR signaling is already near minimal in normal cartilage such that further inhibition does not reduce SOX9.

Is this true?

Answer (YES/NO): NO